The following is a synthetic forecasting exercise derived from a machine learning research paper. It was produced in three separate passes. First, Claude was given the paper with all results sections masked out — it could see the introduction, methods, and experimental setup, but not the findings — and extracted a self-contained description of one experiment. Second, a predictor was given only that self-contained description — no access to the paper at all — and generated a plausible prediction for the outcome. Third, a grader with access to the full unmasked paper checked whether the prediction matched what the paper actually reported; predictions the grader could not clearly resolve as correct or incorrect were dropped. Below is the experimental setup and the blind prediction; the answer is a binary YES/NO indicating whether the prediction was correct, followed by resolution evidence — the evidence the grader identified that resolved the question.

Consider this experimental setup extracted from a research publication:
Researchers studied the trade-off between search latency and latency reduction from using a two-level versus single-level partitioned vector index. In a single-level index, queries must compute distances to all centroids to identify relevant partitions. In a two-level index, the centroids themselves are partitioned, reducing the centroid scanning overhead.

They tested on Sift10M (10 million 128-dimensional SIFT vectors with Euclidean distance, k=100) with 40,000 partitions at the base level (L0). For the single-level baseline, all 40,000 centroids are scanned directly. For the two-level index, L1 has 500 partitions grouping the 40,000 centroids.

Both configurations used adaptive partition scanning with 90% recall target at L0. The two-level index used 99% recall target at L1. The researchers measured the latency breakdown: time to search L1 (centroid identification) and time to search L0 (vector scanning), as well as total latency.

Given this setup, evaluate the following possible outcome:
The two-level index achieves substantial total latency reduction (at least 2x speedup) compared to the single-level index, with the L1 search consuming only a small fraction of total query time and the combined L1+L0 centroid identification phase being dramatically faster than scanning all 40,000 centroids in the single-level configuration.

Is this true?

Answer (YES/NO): NO